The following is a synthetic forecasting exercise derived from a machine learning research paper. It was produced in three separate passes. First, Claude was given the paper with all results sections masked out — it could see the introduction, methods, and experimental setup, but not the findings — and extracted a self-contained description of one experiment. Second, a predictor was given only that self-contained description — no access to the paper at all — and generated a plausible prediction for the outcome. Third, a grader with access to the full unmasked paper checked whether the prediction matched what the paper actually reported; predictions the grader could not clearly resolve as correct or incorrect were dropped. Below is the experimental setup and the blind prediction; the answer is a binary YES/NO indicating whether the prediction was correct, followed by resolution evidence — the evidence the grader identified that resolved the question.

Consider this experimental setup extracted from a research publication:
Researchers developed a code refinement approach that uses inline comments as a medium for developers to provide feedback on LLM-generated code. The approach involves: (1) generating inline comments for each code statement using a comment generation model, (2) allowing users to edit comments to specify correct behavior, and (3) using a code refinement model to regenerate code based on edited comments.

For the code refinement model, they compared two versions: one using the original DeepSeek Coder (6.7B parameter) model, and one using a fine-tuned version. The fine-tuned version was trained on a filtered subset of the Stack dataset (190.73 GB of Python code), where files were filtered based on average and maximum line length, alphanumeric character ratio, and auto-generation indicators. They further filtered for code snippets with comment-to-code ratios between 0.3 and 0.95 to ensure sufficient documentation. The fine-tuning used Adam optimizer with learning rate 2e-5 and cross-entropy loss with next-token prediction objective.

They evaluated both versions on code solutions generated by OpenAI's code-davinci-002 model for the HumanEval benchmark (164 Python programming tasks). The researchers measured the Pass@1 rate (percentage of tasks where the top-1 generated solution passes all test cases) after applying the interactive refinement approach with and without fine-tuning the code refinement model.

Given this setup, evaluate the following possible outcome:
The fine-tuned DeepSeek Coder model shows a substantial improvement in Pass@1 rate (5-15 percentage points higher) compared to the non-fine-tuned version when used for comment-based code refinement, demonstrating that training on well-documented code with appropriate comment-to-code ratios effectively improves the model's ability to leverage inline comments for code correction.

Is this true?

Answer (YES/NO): NO